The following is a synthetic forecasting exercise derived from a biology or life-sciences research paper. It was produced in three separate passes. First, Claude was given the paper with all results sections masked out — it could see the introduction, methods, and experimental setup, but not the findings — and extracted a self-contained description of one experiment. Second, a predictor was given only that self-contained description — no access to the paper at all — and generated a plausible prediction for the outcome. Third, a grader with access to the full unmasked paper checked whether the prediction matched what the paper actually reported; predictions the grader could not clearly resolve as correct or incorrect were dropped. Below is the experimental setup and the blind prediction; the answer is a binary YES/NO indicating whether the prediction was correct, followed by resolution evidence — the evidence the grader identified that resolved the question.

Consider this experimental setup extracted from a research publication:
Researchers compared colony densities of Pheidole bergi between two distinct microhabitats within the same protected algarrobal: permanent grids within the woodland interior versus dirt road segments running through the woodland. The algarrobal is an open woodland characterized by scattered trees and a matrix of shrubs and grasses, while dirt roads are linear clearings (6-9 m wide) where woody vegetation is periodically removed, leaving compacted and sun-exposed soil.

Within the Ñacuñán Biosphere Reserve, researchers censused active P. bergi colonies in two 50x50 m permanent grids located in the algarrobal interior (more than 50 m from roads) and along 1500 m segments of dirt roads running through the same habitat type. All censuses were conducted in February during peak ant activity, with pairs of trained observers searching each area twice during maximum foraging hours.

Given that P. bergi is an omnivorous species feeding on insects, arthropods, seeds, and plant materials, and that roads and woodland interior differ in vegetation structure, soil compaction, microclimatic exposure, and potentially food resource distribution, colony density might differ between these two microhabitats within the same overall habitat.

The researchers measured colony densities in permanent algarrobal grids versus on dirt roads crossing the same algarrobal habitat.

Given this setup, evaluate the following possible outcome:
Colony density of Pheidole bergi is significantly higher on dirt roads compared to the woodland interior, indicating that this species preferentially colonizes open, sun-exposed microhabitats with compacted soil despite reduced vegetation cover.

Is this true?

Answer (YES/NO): NO